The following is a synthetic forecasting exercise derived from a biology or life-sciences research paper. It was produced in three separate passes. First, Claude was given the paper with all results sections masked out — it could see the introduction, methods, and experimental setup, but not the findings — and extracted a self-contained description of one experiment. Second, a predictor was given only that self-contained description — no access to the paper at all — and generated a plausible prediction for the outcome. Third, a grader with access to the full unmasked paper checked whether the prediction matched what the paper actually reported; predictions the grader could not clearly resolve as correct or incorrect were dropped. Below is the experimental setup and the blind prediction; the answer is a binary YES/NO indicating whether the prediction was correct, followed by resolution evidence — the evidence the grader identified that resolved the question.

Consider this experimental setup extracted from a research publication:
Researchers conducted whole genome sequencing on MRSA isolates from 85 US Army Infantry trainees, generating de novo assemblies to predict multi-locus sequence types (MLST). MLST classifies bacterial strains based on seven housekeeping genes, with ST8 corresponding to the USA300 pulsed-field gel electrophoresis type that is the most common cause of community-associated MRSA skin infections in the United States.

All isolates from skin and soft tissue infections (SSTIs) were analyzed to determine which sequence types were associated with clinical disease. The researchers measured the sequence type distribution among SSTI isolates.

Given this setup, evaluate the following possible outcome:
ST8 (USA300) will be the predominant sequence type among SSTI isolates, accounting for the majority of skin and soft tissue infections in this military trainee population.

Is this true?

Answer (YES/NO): YES